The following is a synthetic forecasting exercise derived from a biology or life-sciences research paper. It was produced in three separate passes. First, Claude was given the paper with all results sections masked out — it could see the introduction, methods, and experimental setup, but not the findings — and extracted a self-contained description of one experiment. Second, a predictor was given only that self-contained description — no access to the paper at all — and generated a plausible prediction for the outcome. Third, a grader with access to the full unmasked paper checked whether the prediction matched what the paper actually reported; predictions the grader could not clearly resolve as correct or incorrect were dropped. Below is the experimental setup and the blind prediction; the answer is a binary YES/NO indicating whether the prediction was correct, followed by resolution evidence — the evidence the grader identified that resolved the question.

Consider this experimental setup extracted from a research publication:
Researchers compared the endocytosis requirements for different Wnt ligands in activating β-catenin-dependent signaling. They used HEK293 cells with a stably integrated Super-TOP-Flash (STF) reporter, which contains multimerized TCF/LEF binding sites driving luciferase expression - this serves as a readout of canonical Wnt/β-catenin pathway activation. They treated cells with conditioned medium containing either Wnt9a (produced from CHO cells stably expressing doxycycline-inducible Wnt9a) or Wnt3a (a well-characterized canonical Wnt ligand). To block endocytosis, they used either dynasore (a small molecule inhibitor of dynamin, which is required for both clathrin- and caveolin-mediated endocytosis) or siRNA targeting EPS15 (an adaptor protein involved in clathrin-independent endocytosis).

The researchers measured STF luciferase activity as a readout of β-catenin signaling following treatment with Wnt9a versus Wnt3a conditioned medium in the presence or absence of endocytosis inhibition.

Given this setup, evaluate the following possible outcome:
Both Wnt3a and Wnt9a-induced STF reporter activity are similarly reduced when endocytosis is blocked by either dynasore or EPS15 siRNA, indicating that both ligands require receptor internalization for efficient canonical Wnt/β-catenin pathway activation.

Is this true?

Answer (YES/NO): NO